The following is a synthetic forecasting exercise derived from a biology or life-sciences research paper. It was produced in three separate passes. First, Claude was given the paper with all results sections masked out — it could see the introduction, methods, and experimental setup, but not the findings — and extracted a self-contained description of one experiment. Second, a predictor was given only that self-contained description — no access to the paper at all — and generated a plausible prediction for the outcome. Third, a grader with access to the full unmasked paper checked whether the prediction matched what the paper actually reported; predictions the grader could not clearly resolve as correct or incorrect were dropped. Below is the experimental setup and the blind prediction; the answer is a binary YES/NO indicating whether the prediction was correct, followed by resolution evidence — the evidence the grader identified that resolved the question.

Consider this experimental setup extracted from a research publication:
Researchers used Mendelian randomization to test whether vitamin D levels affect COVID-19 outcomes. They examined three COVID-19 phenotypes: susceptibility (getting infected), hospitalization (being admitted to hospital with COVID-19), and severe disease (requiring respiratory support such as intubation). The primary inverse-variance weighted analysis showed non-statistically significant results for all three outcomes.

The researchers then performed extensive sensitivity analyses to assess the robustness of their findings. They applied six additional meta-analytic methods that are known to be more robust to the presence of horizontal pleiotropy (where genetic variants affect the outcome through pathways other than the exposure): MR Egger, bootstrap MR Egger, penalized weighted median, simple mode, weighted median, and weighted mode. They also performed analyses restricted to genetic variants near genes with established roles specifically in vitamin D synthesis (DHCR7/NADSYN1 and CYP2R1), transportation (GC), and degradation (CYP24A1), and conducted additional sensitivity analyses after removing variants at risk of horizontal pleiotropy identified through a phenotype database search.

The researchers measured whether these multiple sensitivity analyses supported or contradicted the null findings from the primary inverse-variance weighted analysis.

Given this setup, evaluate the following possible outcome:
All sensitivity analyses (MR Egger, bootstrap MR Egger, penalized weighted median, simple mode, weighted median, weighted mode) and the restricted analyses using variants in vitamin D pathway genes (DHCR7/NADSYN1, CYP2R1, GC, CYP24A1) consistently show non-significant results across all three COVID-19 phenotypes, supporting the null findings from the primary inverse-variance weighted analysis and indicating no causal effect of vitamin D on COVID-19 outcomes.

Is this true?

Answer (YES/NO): YES